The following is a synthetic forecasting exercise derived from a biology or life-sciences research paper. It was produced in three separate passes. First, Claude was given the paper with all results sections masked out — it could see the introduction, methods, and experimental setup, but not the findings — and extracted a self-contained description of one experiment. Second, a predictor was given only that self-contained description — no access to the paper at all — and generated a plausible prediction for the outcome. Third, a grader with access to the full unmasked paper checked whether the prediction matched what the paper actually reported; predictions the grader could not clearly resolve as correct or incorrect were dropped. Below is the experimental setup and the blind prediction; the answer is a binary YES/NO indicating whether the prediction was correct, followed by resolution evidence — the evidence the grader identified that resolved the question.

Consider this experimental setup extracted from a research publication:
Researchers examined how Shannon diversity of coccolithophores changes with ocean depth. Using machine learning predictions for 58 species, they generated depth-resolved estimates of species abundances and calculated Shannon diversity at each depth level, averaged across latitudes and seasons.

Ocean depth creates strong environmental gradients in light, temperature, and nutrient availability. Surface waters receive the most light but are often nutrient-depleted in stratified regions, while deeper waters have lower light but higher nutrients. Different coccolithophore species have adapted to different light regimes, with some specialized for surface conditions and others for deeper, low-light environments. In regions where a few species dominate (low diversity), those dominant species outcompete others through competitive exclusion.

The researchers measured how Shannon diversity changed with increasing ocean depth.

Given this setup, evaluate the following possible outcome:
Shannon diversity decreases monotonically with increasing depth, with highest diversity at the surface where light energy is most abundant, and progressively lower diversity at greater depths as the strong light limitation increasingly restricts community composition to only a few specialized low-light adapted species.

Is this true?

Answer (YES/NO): YES